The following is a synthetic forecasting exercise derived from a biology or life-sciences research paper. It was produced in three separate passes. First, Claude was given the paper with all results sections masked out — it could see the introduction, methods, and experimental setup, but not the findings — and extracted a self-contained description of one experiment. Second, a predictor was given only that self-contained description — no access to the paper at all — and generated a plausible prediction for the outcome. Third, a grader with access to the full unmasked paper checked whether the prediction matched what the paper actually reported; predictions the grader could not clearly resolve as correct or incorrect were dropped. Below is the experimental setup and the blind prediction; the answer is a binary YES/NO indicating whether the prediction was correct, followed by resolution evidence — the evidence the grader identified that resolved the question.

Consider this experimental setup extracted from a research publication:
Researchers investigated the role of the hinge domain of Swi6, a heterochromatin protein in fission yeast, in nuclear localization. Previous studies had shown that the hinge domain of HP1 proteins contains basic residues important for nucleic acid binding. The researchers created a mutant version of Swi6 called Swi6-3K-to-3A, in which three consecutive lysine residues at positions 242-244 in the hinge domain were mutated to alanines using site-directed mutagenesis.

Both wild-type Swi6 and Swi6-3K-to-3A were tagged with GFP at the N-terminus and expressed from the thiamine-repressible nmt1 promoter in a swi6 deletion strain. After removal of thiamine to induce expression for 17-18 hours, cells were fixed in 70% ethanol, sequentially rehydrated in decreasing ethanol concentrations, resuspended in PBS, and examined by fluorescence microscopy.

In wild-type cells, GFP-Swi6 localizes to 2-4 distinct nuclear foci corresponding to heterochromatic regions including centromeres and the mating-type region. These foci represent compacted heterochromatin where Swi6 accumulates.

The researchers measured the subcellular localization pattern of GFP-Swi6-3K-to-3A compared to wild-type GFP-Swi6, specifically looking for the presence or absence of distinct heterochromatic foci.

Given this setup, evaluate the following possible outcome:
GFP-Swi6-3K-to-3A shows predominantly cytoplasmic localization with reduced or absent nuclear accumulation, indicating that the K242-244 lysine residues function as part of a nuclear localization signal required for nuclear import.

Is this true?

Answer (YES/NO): NO